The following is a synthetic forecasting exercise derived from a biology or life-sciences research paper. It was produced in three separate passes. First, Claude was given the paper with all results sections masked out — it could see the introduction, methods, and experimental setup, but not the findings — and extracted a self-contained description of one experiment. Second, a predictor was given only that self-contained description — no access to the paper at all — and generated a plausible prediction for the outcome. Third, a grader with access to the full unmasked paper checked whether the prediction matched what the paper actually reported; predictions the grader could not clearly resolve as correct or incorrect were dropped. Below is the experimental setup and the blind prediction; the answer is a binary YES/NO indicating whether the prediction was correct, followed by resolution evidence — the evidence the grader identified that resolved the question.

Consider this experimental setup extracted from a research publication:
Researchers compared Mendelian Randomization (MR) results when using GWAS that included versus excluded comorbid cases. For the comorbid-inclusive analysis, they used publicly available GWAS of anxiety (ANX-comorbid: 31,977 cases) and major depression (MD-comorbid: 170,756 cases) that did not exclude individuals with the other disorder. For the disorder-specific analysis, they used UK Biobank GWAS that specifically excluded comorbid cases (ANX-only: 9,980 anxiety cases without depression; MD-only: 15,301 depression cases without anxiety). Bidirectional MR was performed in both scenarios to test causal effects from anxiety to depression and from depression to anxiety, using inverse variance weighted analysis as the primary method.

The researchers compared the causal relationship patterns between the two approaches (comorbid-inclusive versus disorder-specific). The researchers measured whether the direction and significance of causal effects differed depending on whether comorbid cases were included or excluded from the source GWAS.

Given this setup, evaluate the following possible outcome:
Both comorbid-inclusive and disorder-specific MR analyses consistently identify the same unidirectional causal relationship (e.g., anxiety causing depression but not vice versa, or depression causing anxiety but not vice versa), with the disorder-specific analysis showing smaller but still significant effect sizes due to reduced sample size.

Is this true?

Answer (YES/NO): NO